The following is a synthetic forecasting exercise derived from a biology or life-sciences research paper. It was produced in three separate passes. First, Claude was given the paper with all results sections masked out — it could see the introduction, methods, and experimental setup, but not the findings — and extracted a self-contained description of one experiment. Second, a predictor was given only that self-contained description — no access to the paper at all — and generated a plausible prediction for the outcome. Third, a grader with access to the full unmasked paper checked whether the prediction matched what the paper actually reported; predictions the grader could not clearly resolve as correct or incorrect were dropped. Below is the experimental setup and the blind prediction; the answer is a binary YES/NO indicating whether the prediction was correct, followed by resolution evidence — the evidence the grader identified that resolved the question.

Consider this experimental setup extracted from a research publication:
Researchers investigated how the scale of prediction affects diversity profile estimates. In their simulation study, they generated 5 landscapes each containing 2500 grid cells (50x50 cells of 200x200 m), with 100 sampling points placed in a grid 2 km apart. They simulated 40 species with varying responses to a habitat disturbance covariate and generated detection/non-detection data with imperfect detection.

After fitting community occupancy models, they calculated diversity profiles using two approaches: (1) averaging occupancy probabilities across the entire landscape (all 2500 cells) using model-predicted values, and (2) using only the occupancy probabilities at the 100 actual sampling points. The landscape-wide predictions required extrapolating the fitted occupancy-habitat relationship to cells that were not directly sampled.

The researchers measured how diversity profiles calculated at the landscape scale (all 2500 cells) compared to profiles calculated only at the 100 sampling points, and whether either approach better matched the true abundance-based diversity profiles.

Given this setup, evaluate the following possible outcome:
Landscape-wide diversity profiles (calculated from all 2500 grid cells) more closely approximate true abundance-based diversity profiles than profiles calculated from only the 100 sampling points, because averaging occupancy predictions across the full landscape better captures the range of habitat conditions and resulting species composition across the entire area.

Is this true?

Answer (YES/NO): YES